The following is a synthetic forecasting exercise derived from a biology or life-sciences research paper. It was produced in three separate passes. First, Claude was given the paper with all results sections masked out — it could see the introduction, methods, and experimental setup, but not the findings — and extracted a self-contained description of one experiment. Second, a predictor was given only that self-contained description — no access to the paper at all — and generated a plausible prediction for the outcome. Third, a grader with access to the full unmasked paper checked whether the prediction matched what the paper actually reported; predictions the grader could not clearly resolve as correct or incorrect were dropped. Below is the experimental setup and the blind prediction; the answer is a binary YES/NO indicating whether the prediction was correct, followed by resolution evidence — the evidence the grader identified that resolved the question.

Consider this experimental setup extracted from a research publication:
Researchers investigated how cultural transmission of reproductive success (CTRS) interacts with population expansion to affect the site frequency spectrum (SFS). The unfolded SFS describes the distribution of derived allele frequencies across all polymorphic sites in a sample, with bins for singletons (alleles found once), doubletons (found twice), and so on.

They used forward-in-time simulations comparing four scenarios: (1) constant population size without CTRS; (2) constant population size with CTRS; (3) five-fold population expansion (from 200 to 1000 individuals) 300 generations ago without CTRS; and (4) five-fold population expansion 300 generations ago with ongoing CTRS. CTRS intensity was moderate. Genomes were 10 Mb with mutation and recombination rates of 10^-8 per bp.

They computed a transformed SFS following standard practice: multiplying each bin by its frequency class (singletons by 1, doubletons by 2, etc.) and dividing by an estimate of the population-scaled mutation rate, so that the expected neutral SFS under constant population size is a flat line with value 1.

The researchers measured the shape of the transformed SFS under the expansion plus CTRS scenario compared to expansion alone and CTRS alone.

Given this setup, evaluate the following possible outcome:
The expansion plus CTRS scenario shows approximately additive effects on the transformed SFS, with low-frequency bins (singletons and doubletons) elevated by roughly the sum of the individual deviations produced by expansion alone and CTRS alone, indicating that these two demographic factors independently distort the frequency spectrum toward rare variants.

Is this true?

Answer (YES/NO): NO